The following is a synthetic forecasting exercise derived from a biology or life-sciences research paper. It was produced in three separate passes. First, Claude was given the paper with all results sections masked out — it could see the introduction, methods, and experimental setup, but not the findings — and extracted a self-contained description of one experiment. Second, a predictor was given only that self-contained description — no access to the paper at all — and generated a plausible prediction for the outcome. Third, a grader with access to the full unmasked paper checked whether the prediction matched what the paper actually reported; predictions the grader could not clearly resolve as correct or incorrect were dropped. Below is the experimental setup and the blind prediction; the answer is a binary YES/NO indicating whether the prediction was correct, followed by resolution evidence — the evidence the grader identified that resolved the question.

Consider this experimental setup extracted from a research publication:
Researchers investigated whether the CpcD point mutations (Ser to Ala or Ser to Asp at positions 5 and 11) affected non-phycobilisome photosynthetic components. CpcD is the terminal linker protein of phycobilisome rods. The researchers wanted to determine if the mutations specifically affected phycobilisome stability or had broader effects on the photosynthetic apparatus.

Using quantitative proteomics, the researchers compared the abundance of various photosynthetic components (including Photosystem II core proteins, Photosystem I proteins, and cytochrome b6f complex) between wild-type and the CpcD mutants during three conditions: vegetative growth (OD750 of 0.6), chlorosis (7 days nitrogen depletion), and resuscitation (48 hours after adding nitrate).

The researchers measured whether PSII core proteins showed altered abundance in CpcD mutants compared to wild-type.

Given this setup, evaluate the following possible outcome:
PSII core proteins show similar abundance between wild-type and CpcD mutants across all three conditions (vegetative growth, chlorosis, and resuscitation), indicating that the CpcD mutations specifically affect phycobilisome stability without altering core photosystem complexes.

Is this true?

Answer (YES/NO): NO